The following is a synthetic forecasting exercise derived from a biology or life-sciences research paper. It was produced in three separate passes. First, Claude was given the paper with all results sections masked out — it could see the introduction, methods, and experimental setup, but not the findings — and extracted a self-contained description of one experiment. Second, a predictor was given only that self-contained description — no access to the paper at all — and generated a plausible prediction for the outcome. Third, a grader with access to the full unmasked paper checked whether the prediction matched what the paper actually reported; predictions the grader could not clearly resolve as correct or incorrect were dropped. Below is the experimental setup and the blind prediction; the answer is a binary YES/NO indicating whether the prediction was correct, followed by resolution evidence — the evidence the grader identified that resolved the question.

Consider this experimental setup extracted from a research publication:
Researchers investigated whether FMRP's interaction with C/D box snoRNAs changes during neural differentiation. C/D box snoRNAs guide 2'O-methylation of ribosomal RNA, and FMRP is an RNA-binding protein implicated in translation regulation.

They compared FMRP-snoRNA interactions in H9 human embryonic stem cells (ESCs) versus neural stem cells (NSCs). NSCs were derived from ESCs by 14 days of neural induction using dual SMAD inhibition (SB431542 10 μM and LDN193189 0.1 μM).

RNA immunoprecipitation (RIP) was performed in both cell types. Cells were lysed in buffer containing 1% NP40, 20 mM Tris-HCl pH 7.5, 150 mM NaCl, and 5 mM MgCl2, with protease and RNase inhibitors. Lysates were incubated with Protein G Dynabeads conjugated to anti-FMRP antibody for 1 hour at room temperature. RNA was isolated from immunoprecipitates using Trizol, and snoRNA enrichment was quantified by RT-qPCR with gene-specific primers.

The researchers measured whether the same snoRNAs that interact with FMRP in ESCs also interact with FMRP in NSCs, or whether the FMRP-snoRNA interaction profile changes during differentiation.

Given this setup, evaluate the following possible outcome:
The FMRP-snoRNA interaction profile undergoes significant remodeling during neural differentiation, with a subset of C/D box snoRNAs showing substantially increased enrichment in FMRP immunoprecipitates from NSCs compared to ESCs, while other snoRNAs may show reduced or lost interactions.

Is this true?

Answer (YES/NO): NO